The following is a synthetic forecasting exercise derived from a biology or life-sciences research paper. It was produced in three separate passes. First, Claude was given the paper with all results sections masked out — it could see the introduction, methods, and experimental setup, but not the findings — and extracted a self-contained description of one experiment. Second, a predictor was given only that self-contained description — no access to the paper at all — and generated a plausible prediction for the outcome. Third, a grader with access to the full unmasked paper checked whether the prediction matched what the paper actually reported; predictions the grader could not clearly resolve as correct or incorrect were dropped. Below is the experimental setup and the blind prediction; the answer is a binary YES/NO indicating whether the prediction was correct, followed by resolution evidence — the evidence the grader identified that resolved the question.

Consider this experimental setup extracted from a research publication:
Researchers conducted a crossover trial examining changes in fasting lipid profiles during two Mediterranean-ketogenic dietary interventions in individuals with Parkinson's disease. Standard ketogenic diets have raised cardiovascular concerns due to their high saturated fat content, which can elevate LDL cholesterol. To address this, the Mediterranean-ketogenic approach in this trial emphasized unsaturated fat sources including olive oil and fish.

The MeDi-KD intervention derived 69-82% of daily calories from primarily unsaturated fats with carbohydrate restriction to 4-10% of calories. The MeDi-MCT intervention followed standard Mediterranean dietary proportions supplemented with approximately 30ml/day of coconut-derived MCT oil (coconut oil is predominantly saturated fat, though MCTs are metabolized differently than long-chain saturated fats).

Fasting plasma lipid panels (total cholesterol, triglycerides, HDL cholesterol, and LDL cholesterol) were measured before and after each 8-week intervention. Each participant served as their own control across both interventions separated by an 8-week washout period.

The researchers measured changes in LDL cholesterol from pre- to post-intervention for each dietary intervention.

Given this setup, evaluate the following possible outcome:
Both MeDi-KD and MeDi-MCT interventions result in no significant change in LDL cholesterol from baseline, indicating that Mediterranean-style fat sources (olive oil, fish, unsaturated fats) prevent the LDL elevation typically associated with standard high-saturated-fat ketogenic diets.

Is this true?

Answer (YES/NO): YES